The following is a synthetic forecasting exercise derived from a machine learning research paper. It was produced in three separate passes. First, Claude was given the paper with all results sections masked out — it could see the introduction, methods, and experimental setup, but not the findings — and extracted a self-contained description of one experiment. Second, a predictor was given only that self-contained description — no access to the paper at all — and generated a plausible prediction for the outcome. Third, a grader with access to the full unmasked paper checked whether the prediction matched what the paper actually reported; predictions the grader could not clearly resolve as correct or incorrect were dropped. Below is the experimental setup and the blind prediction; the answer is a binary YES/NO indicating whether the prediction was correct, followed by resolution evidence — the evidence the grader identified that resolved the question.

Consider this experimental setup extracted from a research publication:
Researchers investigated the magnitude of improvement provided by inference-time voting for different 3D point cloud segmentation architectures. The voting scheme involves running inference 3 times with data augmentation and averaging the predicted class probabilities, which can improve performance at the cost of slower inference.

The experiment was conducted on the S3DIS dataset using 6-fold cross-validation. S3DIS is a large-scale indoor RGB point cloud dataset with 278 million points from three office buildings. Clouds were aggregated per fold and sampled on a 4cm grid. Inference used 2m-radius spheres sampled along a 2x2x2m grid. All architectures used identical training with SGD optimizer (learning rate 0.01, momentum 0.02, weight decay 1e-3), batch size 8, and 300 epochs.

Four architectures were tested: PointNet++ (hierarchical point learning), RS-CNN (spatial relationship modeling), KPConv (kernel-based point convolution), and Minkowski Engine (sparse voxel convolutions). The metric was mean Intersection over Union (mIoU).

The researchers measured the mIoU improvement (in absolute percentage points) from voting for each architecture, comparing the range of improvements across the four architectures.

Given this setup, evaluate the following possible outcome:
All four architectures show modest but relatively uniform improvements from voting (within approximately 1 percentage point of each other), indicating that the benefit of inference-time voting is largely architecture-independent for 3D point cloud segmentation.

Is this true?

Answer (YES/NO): NO